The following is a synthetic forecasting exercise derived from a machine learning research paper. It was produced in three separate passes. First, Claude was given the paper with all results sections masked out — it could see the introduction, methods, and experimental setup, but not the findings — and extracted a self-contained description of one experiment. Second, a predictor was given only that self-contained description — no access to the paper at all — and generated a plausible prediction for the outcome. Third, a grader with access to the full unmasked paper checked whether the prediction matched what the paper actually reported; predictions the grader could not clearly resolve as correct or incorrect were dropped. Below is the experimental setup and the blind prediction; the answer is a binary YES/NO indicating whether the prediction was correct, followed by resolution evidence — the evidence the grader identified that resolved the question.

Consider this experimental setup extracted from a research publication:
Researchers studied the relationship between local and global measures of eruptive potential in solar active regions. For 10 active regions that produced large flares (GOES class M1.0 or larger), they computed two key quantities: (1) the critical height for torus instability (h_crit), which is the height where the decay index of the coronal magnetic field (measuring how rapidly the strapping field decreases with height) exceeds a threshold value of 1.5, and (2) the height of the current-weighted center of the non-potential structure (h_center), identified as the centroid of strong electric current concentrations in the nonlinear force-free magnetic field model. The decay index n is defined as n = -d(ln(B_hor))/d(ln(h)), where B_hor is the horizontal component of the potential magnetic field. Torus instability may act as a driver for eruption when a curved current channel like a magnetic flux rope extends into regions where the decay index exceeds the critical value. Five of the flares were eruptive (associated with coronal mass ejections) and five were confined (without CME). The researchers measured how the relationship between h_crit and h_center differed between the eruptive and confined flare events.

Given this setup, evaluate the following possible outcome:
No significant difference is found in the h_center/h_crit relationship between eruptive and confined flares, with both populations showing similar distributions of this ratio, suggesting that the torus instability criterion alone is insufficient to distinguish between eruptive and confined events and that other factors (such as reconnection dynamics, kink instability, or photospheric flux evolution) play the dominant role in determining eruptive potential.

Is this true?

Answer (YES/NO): NO